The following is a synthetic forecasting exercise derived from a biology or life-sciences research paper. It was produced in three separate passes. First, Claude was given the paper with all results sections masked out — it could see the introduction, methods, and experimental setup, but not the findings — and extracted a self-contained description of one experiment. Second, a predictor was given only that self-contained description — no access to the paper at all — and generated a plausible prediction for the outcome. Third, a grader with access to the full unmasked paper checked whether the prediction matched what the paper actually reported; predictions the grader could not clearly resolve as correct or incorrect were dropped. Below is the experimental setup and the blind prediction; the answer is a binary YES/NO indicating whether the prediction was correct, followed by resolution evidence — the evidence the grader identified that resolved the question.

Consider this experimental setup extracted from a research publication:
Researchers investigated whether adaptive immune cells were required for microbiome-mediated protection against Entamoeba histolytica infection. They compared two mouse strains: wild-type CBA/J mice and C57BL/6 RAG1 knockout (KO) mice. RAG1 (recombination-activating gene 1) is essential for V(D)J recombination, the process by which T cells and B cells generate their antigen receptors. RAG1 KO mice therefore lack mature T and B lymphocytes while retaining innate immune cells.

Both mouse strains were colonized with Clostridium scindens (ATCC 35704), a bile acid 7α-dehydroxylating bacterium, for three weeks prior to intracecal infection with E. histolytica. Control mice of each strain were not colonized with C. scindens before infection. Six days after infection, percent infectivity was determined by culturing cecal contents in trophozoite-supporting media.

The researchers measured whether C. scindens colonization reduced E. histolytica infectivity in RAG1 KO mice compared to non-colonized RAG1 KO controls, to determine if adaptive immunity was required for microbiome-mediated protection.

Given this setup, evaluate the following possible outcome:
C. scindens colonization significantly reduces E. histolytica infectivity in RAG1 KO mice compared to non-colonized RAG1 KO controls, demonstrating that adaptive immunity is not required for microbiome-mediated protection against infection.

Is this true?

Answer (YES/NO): YES